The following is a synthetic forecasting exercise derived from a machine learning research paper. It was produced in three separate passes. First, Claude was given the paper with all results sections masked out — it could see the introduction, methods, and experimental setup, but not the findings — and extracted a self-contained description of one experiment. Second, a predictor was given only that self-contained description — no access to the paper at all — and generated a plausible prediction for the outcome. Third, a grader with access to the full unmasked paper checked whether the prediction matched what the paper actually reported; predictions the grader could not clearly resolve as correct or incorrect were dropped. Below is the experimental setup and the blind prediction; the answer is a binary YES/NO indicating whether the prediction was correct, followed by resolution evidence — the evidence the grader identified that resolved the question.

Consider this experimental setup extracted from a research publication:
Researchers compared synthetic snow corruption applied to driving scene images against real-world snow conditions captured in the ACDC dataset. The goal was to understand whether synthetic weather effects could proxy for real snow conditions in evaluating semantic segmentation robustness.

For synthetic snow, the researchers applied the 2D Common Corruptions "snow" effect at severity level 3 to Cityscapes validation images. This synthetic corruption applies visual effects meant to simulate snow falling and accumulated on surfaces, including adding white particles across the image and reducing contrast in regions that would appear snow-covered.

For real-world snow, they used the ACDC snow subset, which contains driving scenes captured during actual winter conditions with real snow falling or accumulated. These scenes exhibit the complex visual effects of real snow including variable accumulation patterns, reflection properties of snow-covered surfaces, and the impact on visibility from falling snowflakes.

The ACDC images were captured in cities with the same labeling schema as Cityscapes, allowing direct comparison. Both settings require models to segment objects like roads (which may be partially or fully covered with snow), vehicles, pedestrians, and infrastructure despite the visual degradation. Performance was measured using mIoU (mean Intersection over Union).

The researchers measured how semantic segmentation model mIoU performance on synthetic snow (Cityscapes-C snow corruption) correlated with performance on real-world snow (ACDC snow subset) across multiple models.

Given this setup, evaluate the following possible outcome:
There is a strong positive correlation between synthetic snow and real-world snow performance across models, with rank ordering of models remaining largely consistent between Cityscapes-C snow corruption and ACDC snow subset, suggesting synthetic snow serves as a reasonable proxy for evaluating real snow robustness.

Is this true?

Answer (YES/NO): YES